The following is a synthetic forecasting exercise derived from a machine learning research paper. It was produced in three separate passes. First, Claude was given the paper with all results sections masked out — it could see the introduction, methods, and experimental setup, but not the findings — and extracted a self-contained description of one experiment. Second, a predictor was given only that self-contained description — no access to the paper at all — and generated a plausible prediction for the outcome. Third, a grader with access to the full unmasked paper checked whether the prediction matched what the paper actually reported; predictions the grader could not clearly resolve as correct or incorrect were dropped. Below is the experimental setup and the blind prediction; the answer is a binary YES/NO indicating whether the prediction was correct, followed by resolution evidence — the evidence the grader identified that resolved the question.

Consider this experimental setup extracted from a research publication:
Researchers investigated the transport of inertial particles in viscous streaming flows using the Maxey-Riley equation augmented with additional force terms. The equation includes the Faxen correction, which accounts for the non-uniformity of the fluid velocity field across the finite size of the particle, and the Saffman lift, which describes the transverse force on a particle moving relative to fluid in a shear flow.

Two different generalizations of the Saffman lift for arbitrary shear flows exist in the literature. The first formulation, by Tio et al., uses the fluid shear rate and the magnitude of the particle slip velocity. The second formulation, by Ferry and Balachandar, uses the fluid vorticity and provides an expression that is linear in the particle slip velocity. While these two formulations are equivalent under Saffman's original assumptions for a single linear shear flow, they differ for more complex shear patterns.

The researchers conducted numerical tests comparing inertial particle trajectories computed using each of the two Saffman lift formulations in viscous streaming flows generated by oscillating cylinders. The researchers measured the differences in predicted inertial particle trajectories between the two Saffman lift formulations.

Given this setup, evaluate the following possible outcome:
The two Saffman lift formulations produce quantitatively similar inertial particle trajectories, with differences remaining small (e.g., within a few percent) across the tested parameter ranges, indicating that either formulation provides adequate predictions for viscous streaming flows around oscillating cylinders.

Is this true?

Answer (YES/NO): YES